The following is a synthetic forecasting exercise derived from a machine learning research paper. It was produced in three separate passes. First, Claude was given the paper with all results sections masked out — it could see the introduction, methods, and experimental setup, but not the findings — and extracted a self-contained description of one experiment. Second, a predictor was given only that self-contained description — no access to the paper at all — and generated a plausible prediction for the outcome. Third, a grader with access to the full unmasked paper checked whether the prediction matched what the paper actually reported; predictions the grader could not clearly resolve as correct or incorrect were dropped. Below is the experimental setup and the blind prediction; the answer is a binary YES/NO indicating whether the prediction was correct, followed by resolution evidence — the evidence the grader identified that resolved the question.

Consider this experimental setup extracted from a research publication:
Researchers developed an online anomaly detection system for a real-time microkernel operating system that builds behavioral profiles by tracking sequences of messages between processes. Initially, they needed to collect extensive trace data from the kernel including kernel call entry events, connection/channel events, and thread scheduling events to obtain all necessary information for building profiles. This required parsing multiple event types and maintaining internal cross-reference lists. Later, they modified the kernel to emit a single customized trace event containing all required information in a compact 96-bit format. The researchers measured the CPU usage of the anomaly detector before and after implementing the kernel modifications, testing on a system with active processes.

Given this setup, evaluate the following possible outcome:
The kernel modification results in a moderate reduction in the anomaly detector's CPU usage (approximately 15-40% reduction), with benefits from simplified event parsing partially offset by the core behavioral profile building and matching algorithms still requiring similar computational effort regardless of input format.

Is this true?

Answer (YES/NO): NO